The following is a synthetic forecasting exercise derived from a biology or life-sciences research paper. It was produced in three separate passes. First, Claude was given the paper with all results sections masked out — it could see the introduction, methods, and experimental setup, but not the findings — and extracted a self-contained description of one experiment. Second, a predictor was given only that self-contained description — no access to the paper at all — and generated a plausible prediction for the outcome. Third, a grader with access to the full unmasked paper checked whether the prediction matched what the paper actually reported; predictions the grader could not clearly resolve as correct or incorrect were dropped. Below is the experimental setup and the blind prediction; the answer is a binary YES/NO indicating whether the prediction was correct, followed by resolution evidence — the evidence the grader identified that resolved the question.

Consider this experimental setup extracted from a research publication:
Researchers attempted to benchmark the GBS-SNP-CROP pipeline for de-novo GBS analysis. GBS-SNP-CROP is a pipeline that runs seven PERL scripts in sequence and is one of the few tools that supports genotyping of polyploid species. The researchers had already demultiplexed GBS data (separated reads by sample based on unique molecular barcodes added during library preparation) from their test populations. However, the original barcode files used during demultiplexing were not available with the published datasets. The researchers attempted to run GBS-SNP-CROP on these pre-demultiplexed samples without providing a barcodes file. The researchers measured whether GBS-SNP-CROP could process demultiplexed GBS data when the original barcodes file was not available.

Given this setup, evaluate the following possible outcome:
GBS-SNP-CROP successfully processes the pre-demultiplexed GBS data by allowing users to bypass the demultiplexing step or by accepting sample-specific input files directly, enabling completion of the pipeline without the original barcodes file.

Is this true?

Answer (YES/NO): NO